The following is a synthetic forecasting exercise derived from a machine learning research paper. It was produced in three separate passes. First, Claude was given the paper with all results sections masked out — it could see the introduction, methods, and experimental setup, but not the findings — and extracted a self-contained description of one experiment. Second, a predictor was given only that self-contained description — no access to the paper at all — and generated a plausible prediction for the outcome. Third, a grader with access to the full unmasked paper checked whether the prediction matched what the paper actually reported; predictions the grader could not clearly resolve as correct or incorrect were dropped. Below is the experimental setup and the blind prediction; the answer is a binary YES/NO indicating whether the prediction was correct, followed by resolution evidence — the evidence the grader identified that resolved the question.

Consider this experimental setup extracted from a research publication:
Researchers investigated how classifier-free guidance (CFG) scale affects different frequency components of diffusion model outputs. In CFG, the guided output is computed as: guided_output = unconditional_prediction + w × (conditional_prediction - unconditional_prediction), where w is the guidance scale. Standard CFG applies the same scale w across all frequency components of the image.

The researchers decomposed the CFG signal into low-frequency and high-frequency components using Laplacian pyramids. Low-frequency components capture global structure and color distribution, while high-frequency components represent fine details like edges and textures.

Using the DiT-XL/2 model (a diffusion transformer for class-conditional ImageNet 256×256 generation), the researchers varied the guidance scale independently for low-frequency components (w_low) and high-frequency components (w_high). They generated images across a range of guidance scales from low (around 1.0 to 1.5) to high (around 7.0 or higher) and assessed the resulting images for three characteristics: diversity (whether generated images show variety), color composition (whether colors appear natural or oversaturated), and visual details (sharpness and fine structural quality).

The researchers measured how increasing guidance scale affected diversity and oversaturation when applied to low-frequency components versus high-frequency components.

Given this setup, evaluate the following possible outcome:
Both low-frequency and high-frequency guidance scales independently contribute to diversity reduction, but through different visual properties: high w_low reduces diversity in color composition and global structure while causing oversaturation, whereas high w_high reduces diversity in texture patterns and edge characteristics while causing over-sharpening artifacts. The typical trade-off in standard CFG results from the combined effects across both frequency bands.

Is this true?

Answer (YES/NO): NO